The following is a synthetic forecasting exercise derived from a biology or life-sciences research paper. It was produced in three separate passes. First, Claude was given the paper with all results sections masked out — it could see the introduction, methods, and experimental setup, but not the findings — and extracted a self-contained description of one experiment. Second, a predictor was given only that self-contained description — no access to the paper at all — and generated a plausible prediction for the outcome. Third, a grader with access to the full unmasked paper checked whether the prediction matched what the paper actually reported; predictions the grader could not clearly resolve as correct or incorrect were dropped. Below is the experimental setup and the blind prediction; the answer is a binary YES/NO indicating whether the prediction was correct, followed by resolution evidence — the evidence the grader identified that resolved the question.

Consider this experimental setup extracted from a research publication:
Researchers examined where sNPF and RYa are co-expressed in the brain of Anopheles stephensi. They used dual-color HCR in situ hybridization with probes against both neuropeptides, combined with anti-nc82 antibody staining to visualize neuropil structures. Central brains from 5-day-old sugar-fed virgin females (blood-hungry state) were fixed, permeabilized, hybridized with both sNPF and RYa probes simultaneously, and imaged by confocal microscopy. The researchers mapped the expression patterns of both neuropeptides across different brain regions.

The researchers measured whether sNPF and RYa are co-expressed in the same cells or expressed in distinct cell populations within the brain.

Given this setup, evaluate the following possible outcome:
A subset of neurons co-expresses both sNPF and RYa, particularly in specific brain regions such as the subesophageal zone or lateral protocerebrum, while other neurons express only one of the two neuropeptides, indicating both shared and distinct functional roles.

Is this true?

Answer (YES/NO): NO